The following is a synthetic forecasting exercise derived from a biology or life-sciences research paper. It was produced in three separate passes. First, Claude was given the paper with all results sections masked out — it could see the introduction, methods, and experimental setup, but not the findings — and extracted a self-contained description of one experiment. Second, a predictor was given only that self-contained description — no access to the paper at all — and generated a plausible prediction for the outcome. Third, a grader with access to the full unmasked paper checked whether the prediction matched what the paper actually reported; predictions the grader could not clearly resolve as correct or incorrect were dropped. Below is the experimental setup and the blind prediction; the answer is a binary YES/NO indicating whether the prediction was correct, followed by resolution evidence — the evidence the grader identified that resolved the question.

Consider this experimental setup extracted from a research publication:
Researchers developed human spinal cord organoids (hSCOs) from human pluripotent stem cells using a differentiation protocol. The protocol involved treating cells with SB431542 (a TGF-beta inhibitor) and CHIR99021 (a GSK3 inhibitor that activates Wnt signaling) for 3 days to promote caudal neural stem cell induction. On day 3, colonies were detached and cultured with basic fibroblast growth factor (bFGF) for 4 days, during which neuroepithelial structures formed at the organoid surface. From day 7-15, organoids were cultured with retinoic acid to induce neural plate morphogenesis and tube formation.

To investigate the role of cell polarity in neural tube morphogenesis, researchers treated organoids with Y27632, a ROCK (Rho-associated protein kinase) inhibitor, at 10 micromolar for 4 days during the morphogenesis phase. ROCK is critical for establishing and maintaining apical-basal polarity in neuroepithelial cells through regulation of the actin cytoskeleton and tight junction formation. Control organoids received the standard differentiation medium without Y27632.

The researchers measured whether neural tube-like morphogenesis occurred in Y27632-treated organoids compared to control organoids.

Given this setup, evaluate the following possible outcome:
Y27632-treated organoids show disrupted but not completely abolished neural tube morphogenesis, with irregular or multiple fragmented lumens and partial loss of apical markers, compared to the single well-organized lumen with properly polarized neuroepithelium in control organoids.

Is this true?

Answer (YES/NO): NO